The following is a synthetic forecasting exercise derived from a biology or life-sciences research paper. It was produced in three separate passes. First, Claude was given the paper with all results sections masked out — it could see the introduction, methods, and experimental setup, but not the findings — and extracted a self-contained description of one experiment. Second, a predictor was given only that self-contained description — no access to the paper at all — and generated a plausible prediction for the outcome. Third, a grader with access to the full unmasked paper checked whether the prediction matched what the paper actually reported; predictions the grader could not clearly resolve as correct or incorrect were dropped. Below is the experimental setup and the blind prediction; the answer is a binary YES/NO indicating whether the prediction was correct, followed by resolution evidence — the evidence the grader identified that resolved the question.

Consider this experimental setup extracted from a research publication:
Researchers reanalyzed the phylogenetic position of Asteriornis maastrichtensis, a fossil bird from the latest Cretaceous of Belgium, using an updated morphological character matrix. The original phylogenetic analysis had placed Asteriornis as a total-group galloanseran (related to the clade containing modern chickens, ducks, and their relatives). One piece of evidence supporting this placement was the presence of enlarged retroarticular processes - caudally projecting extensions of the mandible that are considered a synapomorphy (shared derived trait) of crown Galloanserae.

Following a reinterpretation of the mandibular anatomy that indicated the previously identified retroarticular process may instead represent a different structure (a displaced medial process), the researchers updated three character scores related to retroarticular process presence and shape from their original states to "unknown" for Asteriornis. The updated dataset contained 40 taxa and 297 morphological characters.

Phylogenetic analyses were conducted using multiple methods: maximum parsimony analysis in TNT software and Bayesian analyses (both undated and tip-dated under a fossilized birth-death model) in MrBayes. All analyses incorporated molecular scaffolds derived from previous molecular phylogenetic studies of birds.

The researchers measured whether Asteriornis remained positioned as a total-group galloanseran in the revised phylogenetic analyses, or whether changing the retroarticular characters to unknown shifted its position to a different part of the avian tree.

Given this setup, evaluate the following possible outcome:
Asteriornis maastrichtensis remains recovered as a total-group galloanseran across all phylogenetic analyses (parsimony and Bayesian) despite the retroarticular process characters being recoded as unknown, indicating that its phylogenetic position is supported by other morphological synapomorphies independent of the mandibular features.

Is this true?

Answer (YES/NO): YES